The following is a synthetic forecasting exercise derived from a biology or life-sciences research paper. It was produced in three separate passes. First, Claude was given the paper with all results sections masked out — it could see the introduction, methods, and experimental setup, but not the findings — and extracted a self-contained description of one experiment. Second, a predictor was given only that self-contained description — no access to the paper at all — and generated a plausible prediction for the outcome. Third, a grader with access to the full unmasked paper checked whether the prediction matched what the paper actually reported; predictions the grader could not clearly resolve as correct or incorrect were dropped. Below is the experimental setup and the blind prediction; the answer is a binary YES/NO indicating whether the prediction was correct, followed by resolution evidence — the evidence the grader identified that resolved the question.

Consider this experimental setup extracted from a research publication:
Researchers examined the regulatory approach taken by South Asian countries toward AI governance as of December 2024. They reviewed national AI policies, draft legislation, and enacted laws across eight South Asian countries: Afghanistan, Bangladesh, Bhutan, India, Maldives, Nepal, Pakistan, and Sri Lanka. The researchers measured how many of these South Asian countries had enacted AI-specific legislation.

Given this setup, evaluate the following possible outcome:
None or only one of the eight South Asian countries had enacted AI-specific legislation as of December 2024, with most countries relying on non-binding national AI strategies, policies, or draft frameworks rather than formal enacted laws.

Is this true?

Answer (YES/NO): YES